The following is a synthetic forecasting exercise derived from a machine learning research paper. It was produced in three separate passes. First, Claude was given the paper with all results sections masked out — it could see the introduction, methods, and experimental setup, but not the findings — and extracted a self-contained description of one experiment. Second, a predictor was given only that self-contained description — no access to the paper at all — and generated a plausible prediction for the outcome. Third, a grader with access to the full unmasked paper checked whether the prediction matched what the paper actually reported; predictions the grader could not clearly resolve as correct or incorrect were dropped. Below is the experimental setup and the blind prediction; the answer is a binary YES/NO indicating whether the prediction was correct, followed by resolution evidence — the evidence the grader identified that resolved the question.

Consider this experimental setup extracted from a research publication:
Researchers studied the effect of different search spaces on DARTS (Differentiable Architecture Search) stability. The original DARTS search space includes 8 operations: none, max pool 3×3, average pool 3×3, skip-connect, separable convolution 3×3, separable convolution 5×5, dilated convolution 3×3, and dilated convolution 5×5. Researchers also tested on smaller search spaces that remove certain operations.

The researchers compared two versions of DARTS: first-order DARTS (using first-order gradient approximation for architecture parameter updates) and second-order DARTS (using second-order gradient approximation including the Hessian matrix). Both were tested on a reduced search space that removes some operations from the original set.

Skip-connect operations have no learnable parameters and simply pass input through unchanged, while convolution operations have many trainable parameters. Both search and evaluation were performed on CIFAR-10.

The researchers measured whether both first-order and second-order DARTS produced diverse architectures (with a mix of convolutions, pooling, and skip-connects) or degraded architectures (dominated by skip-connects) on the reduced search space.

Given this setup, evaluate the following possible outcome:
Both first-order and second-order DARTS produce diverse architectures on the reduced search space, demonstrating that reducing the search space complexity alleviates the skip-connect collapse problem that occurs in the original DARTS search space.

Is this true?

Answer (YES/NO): NO